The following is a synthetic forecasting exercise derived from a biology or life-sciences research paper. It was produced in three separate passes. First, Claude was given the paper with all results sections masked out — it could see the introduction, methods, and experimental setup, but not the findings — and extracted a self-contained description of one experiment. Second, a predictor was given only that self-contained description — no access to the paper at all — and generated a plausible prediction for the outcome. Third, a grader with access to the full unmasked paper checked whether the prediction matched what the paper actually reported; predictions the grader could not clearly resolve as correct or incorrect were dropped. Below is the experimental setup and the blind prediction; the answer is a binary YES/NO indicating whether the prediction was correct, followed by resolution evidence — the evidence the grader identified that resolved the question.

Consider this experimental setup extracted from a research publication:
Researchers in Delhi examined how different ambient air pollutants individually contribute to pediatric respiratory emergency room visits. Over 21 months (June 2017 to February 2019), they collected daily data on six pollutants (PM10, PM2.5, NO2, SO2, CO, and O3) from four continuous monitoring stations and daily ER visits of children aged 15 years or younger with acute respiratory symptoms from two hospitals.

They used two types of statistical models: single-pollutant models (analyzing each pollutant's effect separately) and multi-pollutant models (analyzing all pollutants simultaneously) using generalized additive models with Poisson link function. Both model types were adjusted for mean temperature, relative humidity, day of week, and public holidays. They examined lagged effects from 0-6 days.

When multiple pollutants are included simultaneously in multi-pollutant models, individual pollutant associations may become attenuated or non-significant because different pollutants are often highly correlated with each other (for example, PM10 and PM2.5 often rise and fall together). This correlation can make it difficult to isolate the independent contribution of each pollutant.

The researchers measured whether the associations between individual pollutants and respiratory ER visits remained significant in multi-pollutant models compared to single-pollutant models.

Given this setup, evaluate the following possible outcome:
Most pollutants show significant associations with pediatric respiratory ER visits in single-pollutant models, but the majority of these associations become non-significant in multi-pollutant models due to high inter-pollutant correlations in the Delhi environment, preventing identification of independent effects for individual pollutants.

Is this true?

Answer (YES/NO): NO